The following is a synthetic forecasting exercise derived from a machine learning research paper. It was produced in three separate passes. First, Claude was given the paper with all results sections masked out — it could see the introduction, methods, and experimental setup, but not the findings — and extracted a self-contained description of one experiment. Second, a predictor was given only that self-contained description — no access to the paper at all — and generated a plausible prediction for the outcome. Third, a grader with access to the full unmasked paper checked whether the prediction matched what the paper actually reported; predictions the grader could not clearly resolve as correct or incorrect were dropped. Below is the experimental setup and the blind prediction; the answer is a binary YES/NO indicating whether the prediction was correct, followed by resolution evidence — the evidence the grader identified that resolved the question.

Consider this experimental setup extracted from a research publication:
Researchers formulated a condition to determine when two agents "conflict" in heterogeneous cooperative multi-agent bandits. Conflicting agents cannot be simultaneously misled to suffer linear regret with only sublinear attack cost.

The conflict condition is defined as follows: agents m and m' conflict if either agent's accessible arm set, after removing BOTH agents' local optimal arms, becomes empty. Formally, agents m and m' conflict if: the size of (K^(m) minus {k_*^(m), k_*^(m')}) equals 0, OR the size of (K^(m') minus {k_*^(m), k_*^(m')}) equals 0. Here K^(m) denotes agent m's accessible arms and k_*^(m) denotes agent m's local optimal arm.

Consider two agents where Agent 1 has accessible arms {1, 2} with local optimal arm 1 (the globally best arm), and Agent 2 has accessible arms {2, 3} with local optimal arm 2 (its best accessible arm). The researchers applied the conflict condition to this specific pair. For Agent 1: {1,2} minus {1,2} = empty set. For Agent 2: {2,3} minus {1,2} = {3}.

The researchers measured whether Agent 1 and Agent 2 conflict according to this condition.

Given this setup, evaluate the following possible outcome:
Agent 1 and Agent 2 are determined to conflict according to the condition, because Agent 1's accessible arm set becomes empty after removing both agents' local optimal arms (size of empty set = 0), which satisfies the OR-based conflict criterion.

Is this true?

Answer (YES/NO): YES